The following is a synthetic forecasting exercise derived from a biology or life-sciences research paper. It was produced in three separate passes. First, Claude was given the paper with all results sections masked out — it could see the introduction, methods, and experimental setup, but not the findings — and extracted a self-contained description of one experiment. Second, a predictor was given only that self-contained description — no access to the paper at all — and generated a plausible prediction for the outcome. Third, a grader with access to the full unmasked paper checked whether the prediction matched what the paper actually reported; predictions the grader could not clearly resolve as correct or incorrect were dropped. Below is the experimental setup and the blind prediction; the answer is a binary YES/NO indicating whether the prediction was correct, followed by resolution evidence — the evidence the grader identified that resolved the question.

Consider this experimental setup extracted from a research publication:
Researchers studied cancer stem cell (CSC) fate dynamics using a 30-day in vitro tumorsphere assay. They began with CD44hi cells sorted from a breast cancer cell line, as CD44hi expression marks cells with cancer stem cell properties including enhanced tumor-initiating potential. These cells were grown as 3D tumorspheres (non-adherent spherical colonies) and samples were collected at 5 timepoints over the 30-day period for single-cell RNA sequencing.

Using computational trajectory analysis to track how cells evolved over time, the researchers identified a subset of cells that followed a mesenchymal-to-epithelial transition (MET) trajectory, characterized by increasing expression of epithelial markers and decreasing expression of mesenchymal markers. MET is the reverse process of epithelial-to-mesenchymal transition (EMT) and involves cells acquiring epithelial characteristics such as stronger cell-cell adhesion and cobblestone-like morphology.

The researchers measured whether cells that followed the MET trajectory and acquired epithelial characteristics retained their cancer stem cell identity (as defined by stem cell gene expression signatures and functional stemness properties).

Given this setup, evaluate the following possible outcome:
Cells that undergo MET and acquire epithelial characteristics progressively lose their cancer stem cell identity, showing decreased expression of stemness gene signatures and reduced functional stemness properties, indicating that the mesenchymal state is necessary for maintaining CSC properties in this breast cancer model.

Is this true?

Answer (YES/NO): YES